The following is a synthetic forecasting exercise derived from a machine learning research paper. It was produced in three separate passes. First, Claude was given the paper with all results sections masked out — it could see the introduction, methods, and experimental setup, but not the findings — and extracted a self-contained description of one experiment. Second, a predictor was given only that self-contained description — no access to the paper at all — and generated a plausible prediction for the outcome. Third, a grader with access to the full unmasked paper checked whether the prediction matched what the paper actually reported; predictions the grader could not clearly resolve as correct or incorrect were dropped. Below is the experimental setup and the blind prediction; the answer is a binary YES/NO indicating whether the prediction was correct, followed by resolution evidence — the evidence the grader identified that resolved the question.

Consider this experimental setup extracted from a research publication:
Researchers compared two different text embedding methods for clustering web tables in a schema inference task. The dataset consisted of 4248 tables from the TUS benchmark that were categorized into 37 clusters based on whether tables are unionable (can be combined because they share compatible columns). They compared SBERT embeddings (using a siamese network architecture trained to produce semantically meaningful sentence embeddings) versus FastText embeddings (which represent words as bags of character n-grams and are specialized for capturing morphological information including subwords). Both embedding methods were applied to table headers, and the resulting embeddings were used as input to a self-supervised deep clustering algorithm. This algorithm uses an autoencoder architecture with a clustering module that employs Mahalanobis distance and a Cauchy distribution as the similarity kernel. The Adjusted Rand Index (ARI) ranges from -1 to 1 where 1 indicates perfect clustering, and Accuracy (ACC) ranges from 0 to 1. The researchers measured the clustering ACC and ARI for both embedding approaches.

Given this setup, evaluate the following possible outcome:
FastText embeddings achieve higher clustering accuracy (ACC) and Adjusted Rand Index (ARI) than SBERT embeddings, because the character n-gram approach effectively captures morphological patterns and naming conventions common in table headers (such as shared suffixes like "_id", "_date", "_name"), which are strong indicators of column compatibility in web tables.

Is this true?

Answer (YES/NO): NO